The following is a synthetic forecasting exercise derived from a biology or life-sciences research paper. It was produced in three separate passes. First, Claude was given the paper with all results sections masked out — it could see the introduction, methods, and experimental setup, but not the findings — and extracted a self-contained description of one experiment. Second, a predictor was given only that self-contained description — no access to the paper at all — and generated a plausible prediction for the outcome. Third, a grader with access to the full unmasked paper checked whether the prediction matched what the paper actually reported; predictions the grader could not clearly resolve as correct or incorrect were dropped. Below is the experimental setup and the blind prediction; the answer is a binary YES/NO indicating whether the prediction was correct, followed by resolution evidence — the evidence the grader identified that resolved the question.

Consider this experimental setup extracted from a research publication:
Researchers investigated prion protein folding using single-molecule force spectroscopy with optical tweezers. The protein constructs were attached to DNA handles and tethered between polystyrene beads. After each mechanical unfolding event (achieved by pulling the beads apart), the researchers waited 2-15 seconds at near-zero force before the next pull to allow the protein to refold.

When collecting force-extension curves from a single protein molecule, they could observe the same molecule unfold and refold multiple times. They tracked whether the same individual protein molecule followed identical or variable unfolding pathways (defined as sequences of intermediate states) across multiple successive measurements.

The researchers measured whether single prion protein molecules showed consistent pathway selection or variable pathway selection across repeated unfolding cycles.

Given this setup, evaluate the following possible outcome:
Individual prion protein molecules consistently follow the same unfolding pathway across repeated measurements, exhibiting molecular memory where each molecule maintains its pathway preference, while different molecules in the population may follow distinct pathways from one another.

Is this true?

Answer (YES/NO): NO